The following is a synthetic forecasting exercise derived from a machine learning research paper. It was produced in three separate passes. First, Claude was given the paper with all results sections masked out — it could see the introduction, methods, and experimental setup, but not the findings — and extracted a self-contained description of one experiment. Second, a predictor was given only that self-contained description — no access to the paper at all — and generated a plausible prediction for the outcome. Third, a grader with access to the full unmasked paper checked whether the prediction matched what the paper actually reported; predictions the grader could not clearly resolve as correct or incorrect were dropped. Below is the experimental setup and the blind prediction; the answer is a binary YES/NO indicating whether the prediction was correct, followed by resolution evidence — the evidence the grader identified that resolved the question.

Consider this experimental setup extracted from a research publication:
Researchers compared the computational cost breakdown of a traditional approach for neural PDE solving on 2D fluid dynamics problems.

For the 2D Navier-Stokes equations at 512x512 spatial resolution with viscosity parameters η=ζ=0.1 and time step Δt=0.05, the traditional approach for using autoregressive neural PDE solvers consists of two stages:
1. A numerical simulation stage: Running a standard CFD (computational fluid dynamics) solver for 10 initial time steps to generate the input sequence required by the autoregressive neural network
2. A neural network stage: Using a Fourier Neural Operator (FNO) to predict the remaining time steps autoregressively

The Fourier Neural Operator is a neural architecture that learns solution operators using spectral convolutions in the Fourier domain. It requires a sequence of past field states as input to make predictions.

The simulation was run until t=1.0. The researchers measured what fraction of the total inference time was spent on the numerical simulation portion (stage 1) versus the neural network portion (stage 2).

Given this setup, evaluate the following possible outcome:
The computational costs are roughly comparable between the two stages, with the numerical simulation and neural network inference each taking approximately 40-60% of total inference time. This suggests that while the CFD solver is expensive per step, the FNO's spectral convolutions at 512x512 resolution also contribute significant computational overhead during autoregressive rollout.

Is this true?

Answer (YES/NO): NO